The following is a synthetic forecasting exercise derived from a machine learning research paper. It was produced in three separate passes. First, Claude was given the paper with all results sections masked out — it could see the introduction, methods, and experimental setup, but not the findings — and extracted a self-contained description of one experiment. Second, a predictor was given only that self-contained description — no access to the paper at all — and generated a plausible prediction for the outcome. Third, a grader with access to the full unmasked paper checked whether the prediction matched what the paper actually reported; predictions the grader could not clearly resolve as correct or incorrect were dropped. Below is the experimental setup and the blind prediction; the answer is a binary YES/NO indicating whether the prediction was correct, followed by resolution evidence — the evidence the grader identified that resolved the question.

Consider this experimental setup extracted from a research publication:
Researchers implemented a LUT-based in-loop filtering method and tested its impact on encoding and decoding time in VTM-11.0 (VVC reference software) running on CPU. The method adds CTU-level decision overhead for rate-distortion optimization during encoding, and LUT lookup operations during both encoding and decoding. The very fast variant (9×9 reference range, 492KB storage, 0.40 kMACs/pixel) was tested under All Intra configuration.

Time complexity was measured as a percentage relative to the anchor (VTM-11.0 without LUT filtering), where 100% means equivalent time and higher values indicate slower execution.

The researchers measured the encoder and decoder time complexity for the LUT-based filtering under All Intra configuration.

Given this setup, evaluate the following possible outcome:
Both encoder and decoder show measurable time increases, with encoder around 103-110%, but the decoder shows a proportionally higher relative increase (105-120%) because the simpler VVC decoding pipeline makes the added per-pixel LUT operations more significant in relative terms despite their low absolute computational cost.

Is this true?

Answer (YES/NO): NO